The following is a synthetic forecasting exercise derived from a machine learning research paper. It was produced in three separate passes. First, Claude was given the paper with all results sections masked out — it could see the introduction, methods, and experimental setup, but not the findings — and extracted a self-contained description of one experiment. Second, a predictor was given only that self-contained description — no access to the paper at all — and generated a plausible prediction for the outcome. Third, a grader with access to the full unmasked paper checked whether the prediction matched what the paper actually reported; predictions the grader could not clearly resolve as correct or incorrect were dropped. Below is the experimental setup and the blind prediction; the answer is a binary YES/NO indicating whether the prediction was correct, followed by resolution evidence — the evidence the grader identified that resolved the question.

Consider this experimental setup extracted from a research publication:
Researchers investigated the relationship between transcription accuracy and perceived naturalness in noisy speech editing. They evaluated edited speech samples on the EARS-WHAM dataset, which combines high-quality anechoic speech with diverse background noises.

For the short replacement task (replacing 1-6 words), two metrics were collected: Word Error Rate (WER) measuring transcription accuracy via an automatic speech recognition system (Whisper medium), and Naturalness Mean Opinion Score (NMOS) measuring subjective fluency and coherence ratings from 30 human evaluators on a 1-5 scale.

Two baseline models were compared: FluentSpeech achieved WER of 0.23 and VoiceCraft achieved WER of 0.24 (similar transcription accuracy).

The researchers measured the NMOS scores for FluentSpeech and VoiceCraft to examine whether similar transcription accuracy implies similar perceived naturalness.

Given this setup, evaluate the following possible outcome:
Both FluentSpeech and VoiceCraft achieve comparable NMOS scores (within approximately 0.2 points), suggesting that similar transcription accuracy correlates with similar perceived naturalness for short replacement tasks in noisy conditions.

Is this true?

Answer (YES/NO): NO